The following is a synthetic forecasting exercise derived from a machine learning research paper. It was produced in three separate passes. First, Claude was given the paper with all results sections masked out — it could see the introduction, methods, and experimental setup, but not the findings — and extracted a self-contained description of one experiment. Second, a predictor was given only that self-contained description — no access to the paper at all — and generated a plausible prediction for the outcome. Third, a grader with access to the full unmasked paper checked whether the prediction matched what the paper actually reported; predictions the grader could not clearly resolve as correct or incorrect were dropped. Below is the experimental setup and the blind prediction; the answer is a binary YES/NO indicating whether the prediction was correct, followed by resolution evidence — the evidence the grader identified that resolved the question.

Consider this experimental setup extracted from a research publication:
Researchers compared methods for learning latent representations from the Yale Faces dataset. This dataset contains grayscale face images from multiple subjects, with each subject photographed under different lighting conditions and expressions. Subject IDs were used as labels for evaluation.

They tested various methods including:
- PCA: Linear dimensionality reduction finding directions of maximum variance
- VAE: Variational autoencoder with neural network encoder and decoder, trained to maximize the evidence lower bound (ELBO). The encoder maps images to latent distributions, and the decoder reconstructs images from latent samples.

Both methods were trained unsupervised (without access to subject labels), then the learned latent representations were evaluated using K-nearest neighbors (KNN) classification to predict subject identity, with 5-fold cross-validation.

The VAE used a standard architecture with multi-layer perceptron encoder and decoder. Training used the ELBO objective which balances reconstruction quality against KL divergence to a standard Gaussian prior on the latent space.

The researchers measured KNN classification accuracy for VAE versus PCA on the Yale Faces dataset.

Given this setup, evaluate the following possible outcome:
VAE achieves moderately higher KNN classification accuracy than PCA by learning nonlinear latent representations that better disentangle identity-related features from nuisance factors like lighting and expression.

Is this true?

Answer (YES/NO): NO